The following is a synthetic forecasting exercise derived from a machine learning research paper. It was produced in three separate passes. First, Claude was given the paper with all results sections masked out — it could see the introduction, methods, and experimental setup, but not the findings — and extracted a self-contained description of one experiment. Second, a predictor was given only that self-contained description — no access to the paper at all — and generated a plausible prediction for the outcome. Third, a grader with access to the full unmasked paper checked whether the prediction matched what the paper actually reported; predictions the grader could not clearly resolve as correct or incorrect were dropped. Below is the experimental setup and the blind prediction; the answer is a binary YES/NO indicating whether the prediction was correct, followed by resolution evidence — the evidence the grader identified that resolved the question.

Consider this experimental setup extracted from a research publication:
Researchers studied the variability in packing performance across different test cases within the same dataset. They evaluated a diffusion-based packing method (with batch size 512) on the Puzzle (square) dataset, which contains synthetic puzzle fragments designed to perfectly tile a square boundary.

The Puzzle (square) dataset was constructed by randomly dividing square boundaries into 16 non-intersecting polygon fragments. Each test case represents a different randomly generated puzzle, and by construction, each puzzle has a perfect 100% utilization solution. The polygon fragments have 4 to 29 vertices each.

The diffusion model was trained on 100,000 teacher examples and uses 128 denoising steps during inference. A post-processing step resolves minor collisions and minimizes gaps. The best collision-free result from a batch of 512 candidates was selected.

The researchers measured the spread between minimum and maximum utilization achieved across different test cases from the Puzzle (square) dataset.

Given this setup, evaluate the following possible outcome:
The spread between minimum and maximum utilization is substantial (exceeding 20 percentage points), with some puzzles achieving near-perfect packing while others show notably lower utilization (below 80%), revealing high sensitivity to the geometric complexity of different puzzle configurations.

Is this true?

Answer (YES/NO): NO